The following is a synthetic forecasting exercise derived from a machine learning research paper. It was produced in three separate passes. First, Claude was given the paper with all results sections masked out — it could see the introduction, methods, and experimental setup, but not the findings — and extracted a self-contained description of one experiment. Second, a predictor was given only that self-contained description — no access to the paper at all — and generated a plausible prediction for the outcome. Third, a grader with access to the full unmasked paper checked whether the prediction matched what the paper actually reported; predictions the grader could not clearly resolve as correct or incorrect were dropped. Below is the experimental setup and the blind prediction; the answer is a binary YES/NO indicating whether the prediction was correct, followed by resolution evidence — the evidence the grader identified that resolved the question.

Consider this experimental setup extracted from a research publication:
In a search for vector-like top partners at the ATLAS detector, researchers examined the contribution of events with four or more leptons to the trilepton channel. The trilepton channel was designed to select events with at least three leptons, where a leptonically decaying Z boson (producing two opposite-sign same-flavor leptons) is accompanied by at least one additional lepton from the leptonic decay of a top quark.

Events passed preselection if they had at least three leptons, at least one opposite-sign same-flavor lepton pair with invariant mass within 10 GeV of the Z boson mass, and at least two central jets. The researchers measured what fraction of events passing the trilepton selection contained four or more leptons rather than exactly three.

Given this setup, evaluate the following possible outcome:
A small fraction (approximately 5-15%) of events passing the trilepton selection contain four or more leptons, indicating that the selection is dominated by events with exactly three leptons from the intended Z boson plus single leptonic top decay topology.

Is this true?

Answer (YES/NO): NO